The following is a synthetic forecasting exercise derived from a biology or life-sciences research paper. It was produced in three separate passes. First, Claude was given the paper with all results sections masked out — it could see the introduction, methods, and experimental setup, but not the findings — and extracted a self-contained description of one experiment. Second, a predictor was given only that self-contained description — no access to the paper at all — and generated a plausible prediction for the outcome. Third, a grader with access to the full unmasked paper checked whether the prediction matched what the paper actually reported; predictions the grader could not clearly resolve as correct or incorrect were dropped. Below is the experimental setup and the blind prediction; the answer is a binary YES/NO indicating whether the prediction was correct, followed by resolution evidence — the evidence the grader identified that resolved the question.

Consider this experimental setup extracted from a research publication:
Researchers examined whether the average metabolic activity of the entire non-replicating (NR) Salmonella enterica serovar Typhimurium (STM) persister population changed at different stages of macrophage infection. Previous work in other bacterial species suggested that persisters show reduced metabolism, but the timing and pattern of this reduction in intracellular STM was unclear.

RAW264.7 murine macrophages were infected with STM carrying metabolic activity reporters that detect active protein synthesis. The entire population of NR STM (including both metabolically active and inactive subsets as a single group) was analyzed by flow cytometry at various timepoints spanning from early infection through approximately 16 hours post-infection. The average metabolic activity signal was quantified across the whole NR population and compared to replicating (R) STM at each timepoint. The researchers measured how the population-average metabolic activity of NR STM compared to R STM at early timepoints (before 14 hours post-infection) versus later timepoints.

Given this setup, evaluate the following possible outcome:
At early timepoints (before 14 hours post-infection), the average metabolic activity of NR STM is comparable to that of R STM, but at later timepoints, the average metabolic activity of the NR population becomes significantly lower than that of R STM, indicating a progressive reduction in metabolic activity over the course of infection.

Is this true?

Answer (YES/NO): YES